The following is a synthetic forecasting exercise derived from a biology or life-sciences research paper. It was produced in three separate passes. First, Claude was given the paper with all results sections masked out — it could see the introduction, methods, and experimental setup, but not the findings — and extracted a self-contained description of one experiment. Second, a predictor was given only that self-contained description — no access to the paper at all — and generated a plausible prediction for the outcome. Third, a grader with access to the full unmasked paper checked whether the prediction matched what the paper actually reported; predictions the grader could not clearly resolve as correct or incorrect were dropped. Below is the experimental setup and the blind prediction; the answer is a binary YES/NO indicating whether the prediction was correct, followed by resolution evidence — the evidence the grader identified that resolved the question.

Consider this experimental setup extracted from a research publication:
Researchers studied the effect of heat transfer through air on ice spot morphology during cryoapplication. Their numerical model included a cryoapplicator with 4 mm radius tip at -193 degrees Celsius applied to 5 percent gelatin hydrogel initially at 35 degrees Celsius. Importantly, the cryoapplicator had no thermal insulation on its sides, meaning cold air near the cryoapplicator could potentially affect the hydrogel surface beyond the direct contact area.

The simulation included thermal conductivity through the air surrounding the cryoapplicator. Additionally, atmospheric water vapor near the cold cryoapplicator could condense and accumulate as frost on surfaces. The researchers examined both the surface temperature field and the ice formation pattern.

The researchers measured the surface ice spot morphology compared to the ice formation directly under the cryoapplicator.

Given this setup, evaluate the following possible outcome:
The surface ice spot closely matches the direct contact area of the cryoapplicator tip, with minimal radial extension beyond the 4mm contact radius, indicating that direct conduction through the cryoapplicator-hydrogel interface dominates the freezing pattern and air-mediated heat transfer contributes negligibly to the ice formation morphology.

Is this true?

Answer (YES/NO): NO